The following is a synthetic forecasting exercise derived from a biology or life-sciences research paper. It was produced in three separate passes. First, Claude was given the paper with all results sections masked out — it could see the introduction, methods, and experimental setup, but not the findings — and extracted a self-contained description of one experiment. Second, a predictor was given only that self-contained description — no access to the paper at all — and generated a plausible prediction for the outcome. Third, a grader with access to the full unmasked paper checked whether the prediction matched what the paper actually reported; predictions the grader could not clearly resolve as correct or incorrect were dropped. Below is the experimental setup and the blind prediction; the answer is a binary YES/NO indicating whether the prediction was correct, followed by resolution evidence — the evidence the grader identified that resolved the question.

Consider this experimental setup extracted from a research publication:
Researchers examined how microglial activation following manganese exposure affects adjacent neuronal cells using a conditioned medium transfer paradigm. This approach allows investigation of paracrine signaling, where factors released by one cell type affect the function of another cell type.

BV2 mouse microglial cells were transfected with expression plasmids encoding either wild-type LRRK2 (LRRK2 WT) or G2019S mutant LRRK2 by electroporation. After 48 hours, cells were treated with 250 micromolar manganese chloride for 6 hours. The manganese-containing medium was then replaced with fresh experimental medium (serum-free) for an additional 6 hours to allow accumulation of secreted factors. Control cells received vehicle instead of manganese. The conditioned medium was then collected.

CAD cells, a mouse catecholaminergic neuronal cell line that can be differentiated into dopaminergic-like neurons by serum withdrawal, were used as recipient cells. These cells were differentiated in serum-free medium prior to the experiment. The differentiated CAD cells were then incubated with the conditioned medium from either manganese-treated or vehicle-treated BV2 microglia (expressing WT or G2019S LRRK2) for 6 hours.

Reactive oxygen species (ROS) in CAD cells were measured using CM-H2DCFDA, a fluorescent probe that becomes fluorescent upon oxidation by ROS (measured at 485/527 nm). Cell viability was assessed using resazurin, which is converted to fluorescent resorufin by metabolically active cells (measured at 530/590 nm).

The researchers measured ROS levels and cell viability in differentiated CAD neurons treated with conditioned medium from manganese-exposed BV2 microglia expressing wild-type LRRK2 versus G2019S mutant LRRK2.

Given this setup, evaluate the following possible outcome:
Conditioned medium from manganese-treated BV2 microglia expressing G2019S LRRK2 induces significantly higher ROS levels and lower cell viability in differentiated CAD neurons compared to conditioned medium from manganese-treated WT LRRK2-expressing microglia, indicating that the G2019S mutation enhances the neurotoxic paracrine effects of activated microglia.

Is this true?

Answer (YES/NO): YES